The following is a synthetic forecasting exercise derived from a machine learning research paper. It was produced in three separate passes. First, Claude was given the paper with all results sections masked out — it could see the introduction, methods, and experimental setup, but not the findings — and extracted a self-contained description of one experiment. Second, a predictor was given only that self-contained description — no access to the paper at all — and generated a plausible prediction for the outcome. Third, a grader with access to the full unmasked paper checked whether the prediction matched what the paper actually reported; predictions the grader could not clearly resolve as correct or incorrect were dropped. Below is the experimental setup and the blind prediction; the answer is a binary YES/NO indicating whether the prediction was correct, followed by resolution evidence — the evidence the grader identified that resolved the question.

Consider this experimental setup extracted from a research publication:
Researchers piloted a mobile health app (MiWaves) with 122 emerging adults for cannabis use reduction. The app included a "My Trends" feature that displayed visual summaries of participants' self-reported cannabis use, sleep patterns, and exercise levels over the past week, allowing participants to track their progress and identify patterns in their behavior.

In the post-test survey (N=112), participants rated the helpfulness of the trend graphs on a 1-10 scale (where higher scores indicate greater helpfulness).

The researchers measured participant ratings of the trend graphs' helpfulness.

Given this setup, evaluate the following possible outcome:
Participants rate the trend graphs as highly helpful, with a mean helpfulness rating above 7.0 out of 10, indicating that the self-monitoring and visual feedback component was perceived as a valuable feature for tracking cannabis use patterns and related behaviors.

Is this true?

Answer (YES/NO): NO